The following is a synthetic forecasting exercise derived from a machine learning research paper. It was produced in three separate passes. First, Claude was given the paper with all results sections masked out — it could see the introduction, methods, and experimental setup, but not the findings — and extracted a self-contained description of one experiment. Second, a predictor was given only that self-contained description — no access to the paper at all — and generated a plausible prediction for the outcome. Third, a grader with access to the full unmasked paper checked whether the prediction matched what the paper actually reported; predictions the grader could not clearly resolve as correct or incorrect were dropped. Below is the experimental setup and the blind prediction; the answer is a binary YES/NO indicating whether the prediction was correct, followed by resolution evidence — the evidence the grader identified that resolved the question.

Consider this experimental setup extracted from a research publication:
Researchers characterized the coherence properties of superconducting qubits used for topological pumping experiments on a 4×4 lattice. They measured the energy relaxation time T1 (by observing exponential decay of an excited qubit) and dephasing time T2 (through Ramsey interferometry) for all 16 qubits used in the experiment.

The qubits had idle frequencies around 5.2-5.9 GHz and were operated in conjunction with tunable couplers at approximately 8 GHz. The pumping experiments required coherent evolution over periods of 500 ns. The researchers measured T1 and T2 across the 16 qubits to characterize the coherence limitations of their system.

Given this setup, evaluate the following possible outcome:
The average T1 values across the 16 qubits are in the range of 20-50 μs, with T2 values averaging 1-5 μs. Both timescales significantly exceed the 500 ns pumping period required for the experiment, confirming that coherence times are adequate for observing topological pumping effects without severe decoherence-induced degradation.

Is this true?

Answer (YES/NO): NO